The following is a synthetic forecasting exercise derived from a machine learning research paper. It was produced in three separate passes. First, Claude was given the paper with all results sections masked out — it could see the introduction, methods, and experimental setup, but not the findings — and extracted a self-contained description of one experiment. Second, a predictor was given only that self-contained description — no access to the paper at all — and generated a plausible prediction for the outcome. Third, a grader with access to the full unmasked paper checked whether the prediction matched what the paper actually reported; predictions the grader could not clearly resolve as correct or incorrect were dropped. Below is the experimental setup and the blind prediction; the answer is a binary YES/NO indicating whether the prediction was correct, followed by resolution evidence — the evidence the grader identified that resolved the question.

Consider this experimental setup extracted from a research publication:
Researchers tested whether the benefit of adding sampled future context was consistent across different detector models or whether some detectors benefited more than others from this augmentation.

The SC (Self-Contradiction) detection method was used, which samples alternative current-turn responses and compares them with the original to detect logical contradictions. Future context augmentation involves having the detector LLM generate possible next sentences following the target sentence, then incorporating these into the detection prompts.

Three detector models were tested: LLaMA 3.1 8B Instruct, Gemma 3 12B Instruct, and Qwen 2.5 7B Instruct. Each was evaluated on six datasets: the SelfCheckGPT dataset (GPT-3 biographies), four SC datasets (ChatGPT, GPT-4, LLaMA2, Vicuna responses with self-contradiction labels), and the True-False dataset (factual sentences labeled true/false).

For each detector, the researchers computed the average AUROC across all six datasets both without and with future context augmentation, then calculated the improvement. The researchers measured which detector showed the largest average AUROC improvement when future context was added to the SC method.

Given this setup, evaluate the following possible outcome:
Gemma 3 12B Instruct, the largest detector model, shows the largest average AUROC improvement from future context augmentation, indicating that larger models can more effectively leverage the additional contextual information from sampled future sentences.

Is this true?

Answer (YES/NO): NO